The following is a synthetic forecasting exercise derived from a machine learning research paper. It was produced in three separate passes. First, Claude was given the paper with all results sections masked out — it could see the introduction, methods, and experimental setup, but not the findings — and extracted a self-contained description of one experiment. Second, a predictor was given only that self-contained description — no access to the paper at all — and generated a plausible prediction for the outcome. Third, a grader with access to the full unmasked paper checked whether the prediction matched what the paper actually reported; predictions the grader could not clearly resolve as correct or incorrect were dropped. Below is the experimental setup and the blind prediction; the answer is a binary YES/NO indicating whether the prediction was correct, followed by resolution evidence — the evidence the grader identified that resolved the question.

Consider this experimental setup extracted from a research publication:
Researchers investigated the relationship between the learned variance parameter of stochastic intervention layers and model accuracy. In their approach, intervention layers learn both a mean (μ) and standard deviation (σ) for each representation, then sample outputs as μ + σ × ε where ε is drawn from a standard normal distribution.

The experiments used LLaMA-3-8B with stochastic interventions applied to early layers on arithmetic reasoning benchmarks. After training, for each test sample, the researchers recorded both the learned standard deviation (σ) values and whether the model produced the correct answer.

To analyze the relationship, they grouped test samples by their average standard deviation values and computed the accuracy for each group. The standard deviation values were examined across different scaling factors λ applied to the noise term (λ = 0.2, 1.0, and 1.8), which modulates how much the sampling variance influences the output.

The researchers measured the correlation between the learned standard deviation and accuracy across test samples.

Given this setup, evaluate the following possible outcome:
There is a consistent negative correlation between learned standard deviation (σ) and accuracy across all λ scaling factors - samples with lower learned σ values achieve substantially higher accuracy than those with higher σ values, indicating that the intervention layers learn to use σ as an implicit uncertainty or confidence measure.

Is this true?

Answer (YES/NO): NO